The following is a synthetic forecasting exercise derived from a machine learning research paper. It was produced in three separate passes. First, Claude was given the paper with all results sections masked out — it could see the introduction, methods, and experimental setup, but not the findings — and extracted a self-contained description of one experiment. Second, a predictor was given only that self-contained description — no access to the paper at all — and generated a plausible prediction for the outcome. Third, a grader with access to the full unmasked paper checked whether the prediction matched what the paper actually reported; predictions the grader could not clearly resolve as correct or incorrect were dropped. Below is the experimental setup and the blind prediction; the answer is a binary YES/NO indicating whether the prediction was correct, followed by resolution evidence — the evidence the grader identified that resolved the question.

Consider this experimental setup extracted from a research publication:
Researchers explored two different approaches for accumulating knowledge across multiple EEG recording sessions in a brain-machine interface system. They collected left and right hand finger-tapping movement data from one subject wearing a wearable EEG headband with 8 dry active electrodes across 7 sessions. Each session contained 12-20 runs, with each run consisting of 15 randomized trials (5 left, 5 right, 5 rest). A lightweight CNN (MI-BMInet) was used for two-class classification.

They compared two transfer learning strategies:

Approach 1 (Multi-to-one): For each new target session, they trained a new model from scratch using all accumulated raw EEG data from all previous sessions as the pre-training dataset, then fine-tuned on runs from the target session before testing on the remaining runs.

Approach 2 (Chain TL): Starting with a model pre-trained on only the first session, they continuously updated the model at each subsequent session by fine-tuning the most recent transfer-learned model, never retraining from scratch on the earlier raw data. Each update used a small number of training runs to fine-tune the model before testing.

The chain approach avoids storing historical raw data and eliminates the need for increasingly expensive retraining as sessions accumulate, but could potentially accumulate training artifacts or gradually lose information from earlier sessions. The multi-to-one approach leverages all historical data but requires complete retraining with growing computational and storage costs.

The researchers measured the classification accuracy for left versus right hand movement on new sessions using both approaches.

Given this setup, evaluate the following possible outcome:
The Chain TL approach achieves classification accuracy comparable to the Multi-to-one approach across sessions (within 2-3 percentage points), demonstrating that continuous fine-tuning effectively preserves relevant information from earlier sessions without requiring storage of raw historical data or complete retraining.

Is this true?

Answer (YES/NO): YES